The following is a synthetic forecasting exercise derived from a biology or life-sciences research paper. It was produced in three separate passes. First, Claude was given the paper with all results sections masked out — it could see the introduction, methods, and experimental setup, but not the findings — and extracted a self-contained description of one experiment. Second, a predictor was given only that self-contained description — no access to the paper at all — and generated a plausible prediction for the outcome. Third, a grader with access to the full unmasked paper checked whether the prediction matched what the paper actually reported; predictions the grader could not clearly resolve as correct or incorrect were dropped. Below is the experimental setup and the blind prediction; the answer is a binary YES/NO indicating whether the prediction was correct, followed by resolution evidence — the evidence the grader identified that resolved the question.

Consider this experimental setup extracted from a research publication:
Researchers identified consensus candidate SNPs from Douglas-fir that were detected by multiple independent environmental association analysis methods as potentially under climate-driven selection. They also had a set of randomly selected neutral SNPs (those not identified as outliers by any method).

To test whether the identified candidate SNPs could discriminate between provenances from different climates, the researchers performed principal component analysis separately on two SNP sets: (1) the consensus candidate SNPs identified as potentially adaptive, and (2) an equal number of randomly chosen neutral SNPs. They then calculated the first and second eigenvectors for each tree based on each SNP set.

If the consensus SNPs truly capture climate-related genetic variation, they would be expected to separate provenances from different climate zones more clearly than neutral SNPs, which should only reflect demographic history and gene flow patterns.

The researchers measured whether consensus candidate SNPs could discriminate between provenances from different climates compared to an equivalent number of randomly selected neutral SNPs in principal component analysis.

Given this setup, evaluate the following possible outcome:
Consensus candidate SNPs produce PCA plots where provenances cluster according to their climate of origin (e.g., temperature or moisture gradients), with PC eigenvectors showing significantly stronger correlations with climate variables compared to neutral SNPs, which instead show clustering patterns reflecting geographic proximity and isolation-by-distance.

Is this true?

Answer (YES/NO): NO